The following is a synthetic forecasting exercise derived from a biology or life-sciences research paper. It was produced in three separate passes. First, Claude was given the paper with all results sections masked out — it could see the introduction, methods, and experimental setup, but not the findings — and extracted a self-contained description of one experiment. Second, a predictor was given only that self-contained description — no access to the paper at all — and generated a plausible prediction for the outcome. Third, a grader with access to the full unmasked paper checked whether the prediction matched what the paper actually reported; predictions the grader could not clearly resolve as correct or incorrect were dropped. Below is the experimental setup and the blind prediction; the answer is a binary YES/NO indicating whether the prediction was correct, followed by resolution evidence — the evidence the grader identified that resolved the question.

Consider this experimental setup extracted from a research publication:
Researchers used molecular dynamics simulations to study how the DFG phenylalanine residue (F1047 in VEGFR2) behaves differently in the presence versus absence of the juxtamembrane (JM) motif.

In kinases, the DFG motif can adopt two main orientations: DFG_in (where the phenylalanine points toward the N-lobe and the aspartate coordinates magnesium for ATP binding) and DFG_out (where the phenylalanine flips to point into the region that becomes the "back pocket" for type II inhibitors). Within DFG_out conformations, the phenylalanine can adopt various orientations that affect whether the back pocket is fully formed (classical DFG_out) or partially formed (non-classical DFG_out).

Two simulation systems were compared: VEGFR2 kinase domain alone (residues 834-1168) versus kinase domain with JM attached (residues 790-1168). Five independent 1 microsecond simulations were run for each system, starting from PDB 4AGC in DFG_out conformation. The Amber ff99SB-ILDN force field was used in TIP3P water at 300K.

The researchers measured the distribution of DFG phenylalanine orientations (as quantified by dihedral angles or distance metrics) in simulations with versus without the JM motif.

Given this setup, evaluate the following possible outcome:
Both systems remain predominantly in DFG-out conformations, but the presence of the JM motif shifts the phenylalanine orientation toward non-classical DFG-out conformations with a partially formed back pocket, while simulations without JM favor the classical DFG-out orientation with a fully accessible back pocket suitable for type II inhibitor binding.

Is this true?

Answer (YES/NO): NO